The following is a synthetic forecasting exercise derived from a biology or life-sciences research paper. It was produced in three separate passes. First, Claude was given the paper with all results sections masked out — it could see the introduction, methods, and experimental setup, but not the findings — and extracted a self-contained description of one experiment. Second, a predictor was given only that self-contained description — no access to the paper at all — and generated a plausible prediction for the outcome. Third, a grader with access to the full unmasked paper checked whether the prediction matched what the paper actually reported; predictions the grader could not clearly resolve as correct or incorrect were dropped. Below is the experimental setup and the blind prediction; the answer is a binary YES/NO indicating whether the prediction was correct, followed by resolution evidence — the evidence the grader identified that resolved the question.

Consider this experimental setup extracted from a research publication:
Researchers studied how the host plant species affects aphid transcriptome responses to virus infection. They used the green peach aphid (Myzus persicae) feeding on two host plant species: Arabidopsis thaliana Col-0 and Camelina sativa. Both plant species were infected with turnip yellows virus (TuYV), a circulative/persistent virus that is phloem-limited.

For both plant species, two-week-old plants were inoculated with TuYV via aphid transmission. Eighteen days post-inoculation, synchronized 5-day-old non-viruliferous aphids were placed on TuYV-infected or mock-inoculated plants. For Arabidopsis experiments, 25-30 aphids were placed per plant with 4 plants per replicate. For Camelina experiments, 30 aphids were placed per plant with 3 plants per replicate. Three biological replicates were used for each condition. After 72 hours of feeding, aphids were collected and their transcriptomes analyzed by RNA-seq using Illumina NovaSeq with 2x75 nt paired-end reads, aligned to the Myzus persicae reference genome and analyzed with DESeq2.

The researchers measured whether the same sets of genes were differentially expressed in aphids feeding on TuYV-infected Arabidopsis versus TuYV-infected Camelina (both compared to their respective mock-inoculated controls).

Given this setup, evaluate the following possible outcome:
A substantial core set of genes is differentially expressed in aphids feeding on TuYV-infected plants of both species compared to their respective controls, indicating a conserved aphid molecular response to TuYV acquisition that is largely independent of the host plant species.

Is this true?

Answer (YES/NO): NO